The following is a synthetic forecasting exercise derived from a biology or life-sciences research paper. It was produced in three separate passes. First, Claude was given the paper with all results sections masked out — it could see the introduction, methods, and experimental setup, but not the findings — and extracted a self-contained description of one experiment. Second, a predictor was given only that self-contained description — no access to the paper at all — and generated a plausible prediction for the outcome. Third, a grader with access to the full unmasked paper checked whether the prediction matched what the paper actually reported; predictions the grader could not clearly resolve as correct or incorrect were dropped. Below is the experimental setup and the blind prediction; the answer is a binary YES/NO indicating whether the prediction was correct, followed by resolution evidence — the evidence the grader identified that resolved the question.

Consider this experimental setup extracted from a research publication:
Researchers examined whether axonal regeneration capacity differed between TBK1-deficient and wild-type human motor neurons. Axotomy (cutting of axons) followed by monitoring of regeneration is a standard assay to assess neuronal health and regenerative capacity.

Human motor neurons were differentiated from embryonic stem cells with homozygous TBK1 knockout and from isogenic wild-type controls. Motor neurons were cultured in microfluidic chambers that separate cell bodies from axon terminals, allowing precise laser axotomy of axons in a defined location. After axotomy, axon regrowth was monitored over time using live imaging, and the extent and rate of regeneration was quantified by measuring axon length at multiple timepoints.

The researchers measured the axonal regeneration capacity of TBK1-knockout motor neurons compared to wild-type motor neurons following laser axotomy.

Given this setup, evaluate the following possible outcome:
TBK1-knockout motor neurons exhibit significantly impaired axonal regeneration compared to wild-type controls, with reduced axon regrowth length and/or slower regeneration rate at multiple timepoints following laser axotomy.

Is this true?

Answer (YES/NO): NO